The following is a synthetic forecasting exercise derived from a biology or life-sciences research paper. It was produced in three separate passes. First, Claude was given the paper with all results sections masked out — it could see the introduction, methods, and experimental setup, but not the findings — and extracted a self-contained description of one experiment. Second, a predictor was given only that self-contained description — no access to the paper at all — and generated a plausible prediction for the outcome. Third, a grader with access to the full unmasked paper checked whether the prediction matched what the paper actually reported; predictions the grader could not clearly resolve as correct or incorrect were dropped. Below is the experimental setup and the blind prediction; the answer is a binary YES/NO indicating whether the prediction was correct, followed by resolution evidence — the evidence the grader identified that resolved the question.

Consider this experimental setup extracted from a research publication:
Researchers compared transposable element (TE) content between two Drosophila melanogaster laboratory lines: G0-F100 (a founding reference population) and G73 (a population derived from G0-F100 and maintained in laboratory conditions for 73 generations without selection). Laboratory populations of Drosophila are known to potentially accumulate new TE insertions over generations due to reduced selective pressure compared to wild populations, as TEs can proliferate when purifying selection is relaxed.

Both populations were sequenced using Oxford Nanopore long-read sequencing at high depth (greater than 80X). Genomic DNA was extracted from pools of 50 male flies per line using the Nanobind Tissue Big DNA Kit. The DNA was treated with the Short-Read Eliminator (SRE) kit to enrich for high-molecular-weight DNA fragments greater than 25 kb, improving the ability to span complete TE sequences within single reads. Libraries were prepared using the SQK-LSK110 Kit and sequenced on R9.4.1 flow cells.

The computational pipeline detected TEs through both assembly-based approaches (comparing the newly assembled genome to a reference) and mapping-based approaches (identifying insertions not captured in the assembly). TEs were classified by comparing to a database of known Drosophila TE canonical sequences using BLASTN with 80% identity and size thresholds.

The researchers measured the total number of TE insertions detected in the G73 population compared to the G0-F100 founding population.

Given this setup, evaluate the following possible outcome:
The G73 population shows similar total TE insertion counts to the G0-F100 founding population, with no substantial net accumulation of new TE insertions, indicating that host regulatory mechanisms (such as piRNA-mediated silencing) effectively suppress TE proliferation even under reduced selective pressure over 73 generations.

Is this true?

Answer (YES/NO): NO